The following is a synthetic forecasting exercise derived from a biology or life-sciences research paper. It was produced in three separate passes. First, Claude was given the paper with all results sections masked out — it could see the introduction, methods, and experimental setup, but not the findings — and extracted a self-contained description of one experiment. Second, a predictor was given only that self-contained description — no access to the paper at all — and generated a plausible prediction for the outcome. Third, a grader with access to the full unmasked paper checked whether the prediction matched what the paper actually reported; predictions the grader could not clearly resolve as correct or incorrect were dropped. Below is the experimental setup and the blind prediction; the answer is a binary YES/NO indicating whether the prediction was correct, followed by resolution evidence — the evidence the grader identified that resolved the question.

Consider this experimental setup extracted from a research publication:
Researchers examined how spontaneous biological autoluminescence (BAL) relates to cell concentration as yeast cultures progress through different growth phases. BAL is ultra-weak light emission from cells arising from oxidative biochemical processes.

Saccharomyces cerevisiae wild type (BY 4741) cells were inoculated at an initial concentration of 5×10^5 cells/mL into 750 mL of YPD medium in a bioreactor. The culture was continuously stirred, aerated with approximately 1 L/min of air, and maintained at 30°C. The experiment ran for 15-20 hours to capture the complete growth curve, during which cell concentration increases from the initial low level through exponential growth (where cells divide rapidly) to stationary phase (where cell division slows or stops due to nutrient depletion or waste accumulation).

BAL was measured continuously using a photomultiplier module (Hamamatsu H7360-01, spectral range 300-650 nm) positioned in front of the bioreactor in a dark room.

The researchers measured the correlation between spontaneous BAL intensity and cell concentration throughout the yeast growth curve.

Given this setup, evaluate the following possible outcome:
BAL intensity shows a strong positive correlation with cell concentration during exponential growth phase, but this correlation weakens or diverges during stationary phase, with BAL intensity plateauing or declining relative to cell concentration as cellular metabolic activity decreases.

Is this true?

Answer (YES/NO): YES